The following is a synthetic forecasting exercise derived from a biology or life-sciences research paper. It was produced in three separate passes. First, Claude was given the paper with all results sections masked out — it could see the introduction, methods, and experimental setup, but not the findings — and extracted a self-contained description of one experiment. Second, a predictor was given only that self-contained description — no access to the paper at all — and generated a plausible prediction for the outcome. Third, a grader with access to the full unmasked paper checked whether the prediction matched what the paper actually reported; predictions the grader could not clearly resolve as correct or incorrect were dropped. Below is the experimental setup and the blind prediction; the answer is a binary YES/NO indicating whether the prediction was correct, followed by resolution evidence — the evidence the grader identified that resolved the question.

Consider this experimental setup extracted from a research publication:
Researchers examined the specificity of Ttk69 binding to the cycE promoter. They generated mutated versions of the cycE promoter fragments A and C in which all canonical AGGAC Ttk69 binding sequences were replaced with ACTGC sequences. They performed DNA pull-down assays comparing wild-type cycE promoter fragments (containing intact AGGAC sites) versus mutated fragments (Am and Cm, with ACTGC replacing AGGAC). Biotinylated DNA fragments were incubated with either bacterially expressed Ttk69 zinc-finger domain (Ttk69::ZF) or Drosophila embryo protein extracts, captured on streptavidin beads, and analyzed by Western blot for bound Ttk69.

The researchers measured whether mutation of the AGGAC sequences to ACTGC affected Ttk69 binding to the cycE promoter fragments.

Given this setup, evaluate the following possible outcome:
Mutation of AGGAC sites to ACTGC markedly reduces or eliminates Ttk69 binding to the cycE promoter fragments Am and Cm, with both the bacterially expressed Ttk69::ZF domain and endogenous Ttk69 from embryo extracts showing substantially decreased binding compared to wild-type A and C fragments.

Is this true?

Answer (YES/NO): NO